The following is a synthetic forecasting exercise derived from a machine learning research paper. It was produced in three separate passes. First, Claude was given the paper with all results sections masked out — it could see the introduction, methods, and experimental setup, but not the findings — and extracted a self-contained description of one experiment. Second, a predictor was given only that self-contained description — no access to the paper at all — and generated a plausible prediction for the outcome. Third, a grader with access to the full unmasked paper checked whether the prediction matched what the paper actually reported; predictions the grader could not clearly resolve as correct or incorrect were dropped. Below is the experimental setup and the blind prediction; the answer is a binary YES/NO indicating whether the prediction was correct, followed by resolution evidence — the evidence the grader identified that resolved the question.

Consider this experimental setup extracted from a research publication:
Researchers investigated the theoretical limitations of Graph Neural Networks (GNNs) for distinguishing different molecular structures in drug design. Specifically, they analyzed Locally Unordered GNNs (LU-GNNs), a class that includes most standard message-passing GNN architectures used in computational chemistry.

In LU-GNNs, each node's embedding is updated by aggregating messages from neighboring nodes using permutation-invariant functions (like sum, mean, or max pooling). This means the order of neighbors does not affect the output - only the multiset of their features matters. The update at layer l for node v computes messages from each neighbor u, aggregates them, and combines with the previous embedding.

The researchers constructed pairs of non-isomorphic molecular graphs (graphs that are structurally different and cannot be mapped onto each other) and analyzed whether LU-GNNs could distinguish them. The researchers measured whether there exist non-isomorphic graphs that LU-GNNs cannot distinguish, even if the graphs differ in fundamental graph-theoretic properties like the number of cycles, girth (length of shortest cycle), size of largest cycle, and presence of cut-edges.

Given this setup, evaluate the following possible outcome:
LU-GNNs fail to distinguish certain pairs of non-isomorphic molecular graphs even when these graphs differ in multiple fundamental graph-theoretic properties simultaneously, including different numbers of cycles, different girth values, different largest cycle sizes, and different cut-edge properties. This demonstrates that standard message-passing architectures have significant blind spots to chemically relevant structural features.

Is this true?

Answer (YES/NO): YES